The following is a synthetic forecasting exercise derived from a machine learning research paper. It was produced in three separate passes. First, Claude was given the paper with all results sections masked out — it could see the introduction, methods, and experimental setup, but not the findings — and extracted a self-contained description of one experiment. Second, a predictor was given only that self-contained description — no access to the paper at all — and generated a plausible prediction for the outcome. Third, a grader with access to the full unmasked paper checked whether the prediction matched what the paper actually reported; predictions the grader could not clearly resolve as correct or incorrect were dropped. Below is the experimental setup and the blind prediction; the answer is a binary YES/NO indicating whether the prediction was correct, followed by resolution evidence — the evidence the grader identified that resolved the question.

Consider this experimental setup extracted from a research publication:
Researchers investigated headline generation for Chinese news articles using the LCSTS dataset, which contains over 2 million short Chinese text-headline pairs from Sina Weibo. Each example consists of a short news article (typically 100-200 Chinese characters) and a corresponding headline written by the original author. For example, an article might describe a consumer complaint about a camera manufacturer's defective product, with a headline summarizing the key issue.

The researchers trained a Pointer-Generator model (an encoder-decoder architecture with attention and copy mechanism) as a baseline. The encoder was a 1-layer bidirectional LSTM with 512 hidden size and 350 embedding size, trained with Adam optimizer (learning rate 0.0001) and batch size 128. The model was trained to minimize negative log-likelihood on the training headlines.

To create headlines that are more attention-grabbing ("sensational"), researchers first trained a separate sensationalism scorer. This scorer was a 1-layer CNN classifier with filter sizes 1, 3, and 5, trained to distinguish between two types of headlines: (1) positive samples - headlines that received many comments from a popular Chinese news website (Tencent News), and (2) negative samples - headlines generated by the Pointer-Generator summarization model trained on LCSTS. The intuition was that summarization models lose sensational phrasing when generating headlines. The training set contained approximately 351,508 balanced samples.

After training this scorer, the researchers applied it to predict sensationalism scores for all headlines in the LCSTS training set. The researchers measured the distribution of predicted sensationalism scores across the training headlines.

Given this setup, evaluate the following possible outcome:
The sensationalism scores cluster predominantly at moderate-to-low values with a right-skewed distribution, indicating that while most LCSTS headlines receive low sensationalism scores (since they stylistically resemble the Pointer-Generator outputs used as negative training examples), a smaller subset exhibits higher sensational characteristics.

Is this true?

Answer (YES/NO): NO